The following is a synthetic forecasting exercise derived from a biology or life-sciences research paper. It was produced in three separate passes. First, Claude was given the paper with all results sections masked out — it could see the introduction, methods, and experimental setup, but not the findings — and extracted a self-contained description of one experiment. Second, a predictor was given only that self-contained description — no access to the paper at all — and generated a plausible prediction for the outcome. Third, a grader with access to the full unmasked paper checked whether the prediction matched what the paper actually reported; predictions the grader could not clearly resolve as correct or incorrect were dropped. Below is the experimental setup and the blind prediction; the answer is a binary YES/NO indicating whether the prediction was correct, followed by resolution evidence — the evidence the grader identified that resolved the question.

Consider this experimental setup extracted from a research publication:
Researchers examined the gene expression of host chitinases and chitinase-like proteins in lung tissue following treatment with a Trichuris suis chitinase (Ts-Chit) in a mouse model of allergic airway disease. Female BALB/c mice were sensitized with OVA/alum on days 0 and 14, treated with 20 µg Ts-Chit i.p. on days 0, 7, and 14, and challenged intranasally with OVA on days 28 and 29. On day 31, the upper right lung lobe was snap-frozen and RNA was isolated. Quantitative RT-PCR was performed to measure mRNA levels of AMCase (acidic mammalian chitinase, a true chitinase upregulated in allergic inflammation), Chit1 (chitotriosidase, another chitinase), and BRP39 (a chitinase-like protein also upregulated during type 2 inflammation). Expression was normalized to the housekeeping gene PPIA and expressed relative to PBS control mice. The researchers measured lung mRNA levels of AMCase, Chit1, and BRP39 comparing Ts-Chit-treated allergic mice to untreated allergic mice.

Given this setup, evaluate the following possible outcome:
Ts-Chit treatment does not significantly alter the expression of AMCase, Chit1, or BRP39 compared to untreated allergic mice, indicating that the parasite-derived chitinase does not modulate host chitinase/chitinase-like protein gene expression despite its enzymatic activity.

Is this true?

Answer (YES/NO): NO